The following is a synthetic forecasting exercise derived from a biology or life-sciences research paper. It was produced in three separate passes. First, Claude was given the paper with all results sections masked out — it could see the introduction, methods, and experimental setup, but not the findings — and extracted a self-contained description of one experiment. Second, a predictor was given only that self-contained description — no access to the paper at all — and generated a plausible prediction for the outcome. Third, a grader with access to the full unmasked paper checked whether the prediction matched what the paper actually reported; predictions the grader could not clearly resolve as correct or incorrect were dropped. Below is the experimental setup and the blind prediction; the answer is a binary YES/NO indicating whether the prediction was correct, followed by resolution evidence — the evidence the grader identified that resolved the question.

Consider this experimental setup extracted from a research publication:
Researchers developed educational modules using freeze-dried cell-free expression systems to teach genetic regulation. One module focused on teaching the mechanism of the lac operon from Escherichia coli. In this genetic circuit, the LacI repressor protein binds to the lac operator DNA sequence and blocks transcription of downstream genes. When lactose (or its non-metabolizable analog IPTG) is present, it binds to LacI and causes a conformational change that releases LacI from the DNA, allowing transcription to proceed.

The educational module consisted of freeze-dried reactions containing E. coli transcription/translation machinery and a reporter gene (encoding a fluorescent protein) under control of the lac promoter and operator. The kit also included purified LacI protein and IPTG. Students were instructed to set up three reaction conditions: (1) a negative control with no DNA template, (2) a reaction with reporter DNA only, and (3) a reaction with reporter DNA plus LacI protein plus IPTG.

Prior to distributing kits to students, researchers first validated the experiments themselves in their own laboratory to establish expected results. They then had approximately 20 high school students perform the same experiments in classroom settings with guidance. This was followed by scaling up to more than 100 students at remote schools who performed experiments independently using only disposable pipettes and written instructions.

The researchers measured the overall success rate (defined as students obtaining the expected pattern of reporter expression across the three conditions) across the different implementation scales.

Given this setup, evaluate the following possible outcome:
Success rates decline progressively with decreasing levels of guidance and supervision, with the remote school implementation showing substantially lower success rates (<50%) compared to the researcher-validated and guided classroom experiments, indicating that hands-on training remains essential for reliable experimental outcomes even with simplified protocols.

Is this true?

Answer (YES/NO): NO